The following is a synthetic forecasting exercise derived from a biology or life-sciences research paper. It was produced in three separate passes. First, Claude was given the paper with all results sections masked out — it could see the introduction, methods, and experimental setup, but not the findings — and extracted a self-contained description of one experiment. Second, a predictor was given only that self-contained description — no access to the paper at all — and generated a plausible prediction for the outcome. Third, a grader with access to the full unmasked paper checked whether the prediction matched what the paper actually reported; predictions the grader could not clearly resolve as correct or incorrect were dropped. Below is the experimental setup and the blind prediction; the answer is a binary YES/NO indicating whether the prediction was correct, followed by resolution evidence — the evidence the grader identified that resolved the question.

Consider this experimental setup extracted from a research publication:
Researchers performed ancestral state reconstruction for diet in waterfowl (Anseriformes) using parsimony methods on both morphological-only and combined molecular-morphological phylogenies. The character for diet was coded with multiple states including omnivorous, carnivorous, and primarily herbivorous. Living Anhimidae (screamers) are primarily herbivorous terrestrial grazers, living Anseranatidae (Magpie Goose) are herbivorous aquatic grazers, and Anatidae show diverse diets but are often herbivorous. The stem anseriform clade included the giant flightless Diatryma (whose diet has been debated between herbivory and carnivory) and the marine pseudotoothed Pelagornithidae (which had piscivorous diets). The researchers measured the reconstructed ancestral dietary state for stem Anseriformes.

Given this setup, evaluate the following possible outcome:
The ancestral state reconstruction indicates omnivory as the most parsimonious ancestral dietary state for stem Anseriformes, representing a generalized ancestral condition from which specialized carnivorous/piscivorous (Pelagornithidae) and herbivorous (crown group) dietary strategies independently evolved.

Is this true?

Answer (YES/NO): NO